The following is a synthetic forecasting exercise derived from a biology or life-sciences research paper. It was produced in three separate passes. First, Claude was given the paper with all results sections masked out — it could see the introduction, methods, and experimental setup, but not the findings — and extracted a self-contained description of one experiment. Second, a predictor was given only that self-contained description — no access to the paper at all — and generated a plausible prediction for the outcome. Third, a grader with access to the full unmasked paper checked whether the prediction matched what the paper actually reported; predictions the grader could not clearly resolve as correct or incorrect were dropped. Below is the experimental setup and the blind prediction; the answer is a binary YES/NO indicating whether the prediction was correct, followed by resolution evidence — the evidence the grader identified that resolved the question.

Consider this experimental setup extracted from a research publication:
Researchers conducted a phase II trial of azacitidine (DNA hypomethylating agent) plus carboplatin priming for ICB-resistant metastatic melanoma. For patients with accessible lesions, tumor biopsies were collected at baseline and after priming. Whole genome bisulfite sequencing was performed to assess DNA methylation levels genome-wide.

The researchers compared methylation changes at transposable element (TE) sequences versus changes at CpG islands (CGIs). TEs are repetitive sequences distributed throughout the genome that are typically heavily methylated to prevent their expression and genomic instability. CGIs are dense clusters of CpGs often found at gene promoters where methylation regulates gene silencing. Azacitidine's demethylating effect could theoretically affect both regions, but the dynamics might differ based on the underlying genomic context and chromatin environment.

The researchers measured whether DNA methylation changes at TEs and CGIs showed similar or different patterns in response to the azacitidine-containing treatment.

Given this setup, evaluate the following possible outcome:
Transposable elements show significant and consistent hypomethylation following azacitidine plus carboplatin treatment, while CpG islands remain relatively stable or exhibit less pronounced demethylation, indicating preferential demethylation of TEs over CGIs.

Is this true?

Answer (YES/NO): NO